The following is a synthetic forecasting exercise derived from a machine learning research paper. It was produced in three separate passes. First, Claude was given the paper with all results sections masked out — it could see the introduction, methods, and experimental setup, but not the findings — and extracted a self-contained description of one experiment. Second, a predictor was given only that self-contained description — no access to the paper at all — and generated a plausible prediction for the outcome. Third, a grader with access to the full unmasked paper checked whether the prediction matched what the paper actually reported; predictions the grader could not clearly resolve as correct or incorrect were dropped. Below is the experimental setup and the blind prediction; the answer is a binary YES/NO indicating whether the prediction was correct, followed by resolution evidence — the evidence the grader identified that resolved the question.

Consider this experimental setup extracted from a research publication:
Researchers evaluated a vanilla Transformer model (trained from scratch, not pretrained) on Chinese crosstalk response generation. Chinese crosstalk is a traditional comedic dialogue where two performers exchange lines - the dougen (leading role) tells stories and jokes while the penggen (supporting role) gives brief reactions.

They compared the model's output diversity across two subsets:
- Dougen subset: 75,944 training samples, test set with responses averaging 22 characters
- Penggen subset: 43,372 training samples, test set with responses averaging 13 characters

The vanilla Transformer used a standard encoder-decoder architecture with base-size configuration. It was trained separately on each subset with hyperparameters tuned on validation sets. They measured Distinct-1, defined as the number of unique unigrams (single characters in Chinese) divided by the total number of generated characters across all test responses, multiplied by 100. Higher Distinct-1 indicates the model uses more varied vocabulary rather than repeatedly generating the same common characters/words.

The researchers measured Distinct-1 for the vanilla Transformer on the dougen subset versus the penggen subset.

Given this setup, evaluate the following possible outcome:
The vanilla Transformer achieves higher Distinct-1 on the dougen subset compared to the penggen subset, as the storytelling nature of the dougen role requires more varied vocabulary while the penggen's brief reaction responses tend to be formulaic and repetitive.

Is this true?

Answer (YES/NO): NO